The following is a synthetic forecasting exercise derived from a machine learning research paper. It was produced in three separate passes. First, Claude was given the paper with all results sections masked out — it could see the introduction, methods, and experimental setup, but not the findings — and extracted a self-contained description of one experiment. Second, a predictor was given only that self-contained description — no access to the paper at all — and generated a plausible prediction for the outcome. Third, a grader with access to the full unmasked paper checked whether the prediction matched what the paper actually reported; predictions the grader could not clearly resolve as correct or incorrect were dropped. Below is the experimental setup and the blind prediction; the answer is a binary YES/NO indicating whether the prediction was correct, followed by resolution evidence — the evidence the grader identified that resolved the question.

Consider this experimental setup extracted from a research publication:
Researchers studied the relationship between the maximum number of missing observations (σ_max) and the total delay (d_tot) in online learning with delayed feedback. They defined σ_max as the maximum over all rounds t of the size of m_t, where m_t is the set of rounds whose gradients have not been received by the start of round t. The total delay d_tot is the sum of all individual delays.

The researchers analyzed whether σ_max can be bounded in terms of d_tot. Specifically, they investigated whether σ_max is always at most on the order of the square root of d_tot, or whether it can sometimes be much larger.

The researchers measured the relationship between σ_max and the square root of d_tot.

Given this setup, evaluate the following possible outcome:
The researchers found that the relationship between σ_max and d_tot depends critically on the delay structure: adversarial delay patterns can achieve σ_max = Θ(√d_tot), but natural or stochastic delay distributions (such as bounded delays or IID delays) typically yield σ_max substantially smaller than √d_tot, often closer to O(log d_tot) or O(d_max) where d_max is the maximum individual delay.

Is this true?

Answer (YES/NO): NO